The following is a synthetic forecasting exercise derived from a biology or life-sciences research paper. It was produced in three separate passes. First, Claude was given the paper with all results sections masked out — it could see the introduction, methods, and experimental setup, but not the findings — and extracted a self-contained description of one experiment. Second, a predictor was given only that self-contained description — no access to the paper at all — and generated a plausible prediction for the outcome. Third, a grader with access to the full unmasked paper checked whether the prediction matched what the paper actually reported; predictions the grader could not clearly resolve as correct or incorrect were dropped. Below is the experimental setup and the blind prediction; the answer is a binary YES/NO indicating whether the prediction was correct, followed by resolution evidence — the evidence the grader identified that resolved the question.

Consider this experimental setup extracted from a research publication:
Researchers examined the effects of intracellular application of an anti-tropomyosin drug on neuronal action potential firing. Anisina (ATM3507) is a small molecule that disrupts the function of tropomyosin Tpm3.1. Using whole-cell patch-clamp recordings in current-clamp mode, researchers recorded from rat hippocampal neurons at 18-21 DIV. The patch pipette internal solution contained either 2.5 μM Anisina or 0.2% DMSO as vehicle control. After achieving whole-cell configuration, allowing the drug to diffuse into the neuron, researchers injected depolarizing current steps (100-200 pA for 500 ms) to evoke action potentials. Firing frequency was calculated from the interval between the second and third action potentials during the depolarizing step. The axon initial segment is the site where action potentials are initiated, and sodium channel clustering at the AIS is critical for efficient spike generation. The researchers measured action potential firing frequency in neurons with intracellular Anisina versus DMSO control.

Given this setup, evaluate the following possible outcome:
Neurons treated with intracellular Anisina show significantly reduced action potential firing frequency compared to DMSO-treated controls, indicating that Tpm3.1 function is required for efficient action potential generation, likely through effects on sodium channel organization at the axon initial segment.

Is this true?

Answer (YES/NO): YES